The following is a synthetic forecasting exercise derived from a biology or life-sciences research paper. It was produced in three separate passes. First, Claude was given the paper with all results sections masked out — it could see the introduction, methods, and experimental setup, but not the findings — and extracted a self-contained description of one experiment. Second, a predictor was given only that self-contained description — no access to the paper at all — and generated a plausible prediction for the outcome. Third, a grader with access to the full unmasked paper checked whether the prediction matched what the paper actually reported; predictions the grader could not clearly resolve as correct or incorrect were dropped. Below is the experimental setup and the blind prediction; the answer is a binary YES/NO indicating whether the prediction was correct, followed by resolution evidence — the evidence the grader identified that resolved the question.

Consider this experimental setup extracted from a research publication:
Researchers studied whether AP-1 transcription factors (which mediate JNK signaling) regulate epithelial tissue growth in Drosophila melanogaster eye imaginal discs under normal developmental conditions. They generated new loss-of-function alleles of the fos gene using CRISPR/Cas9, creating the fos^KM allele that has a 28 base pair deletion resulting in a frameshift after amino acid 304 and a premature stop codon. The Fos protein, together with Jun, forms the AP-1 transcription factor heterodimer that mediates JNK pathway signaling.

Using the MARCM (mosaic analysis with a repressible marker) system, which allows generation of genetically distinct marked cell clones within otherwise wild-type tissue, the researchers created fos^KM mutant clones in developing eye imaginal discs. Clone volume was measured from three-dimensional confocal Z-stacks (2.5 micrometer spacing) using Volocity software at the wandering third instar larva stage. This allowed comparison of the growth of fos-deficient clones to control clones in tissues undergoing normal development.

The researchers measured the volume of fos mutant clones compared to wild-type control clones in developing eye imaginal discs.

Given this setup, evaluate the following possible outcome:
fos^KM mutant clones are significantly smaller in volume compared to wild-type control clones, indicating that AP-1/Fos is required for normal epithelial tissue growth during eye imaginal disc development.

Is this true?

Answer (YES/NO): NO